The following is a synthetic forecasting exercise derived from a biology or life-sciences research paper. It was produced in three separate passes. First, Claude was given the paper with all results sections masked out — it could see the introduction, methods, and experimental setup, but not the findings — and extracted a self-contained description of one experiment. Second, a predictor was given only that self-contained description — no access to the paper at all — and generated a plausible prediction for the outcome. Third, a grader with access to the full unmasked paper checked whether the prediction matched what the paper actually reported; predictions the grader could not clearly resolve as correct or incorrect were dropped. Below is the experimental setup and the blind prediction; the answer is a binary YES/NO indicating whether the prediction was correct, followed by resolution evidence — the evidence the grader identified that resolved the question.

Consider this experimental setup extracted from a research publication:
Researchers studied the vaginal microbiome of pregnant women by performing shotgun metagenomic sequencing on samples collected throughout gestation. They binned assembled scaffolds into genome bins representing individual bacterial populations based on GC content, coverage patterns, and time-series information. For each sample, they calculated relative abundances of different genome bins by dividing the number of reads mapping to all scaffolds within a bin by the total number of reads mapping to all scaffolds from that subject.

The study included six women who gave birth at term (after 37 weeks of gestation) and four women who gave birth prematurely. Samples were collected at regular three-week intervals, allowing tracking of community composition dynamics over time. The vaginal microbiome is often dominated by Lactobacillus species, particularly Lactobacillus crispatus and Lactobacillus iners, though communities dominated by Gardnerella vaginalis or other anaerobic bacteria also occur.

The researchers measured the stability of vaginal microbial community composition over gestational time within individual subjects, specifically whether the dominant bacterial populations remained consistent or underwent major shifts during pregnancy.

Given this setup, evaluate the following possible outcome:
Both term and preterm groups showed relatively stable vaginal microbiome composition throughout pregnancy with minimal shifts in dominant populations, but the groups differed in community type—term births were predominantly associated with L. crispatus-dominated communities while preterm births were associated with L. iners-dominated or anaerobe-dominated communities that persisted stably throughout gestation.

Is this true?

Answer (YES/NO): NO